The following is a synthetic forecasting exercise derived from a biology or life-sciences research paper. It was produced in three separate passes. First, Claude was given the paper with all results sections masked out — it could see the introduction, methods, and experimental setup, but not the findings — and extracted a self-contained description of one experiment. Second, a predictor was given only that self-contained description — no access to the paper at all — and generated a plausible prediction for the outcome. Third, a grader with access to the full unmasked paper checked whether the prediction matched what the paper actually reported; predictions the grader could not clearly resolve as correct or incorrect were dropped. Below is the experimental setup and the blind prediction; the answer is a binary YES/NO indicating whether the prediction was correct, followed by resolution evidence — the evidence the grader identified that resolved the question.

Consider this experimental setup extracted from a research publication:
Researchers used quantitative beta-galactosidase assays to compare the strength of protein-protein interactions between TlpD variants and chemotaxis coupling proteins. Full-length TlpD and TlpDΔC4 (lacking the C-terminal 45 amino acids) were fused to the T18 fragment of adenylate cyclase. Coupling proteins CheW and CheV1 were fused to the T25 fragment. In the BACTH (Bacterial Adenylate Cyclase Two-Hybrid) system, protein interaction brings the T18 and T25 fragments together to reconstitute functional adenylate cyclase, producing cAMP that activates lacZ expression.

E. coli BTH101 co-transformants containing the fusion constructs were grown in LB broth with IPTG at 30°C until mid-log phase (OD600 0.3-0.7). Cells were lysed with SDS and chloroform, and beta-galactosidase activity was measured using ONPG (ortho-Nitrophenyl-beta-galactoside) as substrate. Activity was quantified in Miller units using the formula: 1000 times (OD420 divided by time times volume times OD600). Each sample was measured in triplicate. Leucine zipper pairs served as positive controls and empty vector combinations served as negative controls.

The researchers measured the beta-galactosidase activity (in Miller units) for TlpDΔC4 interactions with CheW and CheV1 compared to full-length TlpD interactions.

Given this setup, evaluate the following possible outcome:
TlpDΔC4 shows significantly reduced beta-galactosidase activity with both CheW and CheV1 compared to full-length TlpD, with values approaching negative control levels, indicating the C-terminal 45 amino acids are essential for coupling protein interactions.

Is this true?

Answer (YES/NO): NO